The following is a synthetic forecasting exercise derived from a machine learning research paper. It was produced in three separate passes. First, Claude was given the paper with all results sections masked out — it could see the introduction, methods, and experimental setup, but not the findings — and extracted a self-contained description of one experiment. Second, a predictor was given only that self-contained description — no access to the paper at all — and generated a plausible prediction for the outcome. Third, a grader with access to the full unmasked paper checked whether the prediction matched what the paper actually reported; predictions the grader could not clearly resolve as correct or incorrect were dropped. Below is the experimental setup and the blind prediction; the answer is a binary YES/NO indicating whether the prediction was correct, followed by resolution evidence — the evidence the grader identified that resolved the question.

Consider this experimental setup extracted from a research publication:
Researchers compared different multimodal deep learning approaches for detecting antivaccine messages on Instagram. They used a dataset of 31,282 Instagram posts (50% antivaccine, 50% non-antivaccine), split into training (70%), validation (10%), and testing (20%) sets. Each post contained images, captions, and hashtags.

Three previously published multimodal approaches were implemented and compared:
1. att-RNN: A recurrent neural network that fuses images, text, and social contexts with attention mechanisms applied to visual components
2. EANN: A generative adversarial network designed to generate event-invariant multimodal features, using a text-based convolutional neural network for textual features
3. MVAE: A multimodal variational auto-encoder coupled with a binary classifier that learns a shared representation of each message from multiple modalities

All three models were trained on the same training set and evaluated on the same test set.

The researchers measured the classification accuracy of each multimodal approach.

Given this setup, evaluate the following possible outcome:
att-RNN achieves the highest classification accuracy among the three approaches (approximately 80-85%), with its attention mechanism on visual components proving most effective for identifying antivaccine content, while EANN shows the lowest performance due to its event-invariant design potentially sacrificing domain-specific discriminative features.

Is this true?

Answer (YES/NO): NO